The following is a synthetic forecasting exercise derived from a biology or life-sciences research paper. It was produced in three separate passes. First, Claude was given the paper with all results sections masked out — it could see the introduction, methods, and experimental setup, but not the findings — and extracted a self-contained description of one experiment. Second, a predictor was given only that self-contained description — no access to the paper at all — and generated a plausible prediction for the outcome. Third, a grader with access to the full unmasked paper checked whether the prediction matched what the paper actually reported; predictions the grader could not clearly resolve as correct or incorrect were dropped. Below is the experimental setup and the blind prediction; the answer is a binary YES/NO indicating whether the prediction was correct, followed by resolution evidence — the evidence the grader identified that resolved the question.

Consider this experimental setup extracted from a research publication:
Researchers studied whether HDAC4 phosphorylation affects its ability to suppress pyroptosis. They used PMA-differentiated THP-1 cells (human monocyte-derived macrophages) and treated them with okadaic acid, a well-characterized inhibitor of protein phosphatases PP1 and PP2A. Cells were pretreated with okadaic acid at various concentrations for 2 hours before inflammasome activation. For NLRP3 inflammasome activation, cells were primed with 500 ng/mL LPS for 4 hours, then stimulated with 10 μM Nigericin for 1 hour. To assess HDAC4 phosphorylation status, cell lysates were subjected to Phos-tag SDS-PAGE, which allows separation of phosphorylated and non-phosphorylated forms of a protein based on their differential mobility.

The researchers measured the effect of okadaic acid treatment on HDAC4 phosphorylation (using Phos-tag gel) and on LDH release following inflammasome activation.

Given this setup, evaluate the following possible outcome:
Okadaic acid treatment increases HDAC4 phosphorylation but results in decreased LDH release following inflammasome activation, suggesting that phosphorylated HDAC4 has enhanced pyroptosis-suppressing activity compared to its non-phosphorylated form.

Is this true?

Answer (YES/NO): YES